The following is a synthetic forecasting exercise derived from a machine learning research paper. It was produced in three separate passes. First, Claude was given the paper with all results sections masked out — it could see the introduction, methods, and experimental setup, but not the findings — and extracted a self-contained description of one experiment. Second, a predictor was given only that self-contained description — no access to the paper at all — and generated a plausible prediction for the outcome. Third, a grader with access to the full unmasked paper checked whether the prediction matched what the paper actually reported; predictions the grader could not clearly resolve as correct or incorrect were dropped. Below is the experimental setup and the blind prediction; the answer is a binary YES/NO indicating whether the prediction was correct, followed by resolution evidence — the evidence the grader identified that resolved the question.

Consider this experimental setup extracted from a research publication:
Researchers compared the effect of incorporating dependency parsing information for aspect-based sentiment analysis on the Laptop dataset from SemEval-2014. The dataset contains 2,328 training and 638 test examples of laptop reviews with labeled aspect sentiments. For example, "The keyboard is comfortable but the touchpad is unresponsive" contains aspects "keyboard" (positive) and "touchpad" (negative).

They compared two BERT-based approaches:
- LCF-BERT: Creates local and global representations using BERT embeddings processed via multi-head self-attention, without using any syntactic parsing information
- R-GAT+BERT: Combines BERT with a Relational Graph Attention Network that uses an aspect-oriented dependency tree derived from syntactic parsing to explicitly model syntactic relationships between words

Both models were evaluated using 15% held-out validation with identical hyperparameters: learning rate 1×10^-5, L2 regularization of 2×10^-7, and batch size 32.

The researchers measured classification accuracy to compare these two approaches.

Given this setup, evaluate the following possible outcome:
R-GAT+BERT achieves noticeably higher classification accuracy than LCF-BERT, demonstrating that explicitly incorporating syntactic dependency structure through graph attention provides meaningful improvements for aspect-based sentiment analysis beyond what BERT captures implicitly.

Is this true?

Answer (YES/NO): NO